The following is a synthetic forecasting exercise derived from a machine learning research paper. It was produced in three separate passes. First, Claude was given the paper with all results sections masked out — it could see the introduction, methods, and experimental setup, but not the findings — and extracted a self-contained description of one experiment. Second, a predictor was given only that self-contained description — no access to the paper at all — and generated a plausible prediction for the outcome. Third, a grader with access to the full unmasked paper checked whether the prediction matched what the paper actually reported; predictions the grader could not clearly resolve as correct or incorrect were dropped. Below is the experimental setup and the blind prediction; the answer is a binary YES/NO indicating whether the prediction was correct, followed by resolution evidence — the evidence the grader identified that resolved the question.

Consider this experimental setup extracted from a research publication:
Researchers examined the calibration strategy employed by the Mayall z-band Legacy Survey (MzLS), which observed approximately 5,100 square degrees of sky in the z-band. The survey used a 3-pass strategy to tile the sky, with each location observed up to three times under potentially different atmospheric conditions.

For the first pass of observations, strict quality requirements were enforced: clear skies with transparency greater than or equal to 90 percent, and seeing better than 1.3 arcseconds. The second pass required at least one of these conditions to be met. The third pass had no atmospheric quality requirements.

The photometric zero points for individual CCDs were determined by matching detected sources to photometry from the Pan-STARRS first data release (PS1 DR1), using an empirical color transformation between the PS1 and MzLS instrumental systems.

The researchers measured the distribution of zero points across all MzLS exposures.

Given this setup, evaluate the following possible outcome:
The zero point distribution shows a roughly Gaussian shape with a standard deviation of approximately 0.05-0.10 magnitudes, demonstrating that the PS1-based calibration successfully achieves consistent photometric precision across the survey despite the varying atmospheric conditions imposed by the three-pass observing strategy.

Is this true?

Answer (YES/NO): NO